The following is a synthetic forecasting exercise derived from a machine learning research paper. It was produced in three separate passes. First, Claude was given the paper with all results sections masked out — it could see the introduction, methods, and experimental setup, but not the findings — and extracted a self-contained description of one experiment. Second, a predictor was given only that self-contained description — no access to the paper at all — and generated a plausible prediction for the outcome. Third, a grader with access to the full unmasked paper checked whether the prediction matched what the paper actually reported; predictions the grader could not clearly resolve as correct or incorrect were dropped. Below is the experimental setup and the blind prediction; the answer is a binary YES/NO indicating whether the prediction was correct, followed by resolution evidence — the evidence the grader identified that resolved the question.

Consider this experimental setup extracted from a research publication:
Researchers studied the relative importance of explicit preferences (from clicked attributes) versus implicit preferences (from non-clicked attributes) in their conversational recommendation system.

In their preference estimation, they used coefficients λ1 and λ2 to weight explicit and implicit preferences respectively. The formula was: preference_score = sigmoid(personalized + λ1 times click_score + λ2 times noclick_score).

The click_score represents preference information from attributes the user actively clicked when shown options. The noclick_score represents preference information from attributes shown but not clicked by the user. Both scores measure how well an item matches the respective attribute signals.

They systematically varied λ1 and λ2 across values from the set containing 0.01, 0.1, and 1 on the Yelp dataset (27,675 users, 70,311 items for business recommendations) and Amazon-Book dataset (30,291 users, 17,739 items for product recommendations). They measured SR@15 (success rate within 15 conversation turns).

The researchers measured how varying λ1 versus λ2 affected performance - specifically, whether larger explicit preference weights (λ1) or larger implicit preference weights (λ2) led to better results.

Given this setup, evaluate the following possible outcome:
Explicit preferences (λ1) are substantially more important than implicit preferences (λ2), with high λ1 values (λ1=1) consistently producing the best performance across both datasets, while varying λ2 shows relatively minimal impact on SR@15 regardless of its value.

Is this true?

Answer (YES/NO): NO